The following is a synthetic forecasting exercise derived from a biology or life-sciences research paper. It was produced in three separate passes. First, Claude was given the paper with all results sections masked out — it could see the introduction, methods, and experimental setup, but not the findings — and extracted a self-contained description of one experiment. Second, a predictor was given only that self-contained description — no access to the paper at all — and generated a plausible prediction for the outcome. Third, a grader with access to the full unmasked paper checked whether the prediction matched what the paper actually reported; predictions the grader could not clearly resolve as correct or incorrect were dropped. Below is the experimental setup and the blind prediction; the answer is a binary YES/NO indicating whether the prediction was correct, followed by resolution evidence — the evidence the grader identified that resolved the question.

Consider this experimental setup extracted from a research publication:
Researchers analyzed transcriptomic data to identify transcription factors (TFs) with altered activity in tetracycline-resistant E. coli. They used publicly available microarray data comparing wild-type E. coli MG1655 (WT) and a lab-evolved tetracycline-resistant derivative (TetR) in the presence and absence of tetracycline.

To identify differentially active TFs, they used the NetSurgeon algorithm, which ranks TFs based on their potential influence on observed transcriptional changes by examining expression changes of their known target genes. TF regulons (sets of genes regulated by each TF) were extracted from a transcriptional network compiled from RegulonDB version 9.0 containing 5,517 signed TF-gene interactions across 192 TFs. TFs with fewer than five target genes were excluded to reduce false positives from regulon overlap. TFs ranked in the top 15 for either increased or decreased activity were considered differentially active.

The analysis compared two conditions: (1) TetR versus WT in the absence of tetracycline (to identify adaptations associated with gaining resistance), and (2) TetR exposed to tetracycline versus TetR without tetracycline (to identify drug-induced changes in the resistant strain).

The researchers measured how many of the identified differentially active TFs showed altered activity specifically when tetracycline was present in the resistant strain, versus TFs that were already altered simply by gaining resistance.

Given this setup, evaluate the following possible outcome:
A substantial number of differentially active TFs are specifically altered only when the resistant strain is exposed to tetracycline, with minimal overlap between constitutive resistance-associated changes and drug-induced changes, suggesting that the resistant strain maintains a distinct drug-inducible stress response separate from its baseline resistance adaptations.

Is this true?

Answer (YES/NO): YES